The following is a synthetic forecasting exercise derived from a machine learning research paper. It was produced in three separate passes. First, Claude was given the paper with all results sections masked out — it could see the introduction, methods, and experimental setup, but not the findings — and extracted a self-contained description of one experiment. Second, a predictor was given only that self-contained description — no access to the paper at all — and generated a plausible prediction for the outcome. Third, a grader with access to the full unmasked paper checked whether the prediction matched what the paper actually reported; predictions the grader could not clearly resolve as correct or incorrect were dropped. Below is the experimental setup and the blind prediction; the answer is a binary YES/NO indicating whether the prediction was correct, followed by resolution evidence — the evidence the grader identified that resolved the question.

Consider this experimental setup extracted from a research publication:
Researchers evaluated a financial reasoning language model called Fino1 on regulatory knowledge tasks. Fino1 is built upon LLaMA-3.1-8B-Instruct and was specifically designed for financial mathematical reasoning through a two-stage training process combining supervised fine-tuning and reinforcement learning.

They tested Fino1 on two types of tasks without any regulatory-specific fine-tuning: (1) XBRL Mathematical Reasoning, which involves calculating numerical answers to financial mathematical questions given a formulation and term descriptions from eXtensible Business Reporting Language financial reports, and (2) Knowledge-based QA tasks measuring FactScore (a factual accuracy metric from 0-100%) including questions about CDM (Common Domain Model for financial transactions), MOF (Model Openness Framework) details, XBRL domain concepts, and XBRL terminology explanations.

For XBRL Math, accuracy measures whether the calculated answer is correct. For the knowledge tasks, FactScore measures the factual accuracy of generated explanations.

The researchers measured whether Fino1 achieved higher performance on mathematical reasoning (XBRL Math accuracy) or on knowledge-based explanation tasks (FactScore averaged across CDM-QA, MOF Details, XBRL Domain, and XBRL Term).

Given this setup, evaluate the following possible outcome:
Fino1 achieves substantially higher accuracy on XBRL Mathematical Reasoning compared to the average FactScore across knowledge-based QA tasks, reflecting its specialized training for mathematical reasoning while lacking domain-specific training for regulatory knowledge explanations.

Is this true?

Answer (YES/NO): YES